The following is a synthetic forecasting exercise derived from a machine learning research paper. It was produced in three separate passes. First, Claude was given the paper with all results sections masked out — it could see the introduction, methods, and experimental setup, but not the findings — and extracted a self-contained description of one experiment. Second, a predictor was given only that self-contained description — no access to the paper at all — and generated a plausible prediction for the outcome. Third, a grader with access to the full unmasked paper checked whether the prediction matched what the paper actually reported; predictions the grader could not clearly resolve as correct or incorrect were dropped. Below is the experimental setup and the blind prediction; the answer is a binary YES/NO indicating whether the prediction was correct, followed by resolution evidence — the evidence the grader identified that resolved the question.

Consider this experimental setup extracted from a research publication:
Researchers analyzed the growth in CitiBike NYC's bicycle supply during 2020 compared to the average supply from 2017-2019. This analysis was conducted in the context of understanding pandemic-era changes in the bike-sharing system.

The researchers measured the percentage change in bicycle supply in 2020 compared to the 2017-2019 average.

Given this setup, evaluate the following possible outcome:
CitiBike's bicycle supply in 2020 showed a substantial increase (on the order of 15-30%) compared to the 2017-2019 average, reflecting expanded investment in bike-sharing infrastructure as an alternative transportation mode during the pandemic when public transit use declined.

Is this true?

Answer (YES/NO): NO